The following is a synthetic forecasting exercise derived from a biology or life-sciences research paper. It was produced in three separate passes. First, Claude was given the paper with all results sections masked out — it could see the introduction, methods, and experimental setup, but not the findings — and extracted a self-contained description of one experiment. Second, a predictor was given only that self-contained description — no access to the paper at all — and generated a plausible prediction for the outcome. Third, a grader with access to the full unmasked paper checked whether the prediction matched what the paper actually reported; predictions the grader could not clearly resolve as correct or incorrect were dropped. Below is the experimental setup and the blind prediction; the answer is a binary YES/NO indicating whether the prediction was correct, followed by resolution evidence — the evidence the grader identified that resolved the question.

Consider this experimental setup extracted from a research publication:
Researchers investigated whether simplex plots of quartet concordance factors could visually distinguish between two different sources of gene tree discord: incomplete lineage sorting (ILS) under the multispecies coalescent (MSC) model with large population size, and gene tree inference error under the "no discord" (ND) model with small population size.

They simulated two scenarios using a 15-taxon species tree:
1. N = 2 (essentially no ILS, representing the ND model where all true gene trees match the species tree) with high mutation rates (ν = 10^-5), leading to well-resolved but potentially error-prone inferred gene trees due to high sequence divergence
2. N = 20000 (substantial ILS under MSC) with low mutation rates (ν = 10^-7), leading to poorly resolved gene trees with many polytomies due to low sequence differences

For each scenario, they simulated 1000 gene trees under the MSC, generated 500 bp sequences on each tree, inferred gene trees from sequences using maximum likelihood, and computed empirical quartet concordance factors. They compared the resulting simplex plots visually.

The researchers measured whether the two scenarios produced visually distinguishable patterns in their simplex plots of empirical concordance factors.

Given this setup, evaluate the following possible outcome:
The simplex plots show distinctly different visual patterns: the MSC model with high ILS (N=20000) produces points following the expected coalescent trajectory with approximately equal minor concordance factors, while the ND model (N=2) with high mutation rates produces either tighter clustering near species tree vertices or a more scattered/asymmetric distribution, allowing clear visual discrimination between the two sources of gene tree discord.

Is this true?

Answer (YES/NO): NO